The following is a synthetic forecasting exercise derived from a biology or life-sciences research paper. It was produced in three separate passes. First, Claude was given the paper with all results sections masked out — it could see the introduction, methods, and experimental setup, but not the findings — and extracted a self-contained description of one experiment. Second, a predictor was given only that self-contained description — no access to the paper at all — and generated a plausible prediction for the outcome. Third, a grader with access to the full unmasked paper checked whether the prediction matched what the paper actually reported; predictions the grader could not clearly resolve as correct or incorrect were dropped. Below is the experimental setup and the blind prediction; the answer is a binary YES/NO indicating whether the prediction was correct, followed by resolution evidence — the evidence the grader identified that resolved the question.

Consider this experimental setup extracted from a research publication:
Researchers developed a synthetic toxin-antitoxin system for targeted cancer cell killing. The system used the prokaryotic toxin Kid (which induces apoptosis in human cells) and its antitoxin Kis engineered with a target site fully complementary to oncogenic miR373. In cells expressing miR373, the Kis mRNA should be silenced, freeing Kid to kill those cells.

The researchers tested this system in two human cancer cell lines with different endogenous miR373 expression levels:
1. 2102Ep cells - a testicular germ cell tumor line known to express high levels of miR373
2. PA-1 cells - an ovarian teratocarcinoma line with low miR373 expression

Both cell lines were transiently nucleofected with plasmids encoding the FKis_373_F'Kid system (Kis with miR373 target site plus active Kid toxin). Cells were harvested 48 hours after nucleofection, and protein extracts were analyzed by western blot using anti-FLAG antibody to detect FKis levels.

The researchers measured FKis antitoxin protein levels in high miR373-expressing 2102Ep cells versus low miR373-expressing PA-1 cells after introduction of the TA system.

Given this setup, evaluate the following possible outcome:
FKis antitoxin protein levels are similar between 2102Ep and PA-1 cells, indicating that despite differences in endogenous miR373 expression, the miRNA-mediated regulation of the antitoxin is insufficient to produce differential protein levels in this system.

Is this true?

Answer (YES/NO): NO